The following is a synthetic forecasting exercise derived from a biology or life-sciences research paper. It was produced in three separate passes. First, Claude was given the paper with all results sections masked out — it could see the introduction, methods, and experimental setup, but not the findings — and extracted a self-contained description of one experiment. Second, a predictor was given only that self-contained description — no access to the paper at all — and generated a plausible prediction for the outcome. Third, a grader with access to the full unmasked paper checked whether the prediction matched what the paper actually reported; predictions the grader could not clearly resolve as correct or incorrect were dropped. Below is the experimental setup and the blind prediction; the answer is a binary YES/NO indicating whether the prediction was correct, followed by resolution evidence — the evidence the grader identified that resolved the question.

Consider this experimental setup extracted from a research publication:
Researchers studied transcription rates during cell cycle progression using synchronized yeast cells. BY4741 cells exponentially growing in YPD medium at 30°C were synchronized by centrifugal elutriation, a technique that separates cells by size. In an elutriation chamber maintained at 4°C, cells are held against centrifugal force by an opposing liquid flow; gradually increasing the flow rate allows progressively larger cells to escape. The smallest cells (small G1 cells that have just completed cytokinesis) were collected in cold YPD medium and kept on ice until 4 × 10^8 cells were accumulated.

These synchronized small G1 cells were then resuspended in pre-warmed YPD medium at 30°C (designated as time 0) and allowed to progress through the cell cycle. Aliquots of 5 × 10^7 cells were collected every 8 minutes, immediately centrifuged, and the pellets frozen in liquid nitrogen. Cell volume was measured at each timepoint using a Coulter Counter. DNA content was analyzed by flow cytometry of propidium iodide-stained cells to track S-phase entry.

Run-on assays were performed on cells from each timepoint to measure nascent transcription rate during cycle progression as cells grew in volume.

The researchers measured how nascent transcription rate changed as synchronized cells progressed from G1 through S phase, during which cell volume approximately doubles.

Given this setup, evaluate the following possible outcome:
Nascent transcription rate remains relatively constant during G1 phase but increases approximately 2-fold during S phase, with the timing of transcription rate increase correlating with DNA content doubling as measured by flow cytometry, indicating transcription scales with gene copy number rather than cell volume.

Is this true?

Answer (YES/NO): NO